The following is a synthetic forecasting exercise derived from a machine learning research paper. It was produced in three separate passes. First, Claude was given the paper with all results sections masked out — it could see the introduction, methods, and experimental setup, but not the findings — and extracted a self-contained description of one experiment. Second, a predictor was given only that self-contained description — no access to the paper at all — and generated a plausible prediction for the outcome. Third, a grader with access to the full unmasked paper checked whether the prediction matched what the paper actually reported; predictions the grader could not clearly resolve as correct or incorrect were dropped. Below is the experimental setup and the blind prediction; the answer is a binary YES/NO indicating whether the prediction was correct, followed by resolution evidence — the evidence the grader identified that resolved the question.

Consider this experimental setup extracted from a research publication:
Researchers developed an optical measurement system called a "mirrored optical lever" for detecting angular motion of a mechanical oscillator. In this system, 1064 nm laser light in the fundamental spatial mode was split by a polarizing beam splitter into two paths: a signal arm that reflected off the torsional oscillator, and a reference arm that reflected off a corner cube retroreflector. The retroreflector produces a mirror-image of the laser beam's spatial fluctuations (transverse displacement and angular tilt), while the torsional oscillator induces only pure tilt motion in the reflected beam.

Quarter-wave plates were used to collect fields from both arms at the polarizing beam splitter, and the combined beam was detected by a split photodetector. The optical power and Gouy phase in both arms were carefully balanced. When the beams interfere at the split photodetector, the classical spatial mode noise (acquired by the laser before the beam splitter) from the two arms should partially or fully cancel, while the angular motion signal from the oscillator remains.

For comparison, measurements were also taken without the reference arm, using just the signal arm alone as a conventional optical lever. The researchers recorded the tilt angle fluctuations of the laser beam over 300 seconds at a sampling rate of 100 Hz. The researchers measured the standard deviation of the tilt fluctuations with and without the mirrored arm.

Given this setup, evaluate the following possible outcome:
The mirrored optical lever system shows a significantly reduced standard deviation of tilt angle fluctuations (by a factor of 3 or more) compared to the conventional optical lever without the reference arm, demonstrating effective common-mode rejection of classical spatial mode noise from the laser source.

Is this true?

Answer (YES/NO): YES